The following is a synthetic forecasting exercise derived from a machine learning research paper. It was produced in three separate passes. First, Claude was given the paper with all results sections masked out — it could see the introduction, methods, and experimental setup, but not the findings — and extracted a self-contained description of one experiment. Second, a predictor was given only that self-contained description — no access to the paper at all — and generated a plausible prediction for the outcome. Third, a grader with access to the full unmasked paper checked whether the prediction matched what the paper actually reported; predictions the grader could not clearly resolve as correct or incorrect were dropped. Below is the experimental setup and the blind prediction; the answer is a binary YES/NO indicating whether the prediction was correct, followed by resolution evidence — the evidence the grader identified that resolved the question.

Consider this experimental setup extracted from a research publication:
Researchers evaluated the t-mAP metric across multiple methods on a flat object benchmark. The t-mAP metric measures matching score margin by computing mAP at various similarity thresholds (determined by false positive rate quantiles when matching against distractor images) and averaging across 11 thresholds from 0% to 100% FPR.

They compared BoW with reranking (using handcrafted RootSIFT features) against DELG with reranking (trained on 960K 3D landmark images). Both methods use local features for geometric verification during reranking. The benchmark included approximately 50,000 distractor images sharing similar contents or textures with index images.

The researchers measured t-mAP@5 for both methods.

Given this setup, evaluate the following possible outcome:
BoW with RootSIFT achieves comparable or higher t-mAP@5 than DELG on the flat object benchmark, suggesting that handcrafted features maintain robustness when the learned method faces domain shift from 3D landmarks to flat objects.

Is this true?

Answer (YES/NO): YES